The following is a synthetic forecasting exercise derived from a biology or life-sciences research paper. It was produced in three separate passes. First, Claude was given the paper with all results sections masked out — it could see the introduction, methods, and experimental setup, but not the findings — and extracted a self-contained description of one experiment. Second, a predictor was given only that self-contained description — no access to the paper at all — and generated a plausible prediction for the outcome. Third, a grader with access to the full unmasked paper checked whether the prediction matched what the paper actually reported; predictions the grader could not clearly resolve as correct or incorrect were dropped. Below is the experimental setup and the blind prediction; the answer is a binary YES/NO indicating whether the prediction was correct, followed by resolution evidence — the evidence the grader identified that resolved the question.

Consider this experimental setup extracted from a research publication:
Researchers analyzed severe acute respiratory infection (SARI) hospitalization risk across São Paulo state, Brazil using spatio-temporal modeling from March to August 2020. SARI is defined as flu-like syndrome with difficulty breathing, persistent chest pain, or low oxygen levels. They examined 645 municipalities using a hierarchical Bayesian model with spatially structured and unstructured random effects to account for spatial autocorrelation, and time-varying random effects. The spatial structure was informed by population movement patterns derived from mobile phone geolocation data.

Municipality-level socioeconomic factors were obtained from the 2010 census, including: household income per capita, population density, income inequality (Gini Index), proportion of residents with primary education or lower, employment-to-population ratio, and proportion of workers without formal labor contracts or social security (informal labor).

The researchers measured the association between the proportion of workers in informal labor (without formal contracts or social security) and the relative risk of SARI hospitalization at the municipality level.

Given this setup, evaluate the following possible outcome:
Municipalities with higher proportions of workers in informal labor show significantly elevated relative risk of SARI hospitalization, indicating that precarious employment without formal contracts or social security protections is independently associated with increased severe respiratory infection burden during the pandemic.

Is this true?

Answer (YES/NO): NO